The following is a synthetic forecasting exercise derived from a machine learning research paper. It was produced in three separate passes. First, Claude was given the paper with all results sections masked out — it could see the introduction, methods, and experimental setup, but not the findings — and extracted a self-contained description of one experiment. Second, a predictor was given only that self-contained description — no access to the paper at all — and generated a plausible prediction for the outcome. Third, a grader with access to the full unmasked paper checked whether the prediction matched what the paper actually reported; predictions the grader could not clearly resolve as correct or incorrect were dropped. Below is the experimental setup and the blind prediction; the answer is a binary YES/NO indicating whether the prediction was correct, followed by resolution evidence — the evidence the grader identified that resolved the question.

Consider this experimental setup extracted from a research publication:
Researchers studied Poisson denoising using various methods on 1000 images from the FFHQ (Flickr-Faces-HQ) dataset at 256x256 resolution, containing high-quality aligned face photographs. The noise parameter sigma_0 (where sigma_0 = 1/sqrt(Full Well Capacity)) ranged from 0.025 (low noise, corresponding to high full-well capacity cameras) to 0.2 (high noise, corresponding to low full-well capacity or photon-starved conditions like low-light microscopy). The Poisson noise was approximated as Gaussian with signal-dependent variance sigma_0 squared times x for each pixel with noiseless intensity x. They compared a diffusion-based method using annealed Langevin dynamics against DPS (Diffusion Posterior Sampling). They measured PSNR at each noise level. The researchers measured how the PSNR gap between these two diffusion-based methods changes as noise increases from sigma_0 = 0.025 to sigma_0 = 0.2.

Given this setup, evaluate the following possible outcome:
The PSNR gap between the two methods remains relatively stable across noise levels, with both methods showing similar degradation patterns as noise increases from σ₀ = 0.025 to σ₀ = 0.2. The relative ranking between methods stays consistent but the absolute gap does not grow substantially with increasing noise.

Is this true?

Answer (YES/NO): NO